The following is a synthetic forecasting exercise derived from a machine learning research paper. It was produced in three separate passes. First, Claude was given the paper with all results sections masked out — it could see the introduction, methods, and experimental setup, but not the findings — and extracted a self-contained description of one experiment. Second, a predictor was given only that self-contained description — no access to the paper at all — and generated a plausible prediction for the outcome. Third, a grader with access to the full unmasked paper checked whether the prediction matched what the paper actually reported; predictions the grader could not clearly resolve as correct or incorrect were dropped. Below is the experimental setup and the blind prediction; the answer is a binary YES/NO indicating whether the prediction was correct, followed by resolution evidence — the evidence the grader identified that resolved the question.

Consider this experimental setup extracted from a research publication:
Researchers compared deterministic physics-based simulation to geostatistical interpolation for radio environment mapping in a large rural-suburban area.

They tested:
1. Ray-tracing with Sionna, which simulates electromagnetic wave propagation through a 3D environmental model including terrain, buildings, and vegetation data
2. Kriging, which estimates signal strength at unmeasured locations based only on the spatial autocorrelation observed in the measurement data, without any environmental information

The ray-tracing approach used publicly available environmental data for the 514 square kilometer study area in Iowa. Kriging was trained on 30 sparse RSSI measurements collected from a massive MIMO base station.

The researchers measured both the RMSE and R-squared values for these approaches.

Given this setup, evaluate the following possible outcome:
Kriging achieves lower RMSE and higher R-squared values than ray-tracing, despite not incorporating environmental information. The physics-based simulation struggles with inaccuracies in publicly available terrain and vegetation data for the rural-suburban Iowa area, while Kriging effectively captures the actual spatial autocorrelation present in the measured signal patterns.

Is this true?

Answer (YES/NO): YES